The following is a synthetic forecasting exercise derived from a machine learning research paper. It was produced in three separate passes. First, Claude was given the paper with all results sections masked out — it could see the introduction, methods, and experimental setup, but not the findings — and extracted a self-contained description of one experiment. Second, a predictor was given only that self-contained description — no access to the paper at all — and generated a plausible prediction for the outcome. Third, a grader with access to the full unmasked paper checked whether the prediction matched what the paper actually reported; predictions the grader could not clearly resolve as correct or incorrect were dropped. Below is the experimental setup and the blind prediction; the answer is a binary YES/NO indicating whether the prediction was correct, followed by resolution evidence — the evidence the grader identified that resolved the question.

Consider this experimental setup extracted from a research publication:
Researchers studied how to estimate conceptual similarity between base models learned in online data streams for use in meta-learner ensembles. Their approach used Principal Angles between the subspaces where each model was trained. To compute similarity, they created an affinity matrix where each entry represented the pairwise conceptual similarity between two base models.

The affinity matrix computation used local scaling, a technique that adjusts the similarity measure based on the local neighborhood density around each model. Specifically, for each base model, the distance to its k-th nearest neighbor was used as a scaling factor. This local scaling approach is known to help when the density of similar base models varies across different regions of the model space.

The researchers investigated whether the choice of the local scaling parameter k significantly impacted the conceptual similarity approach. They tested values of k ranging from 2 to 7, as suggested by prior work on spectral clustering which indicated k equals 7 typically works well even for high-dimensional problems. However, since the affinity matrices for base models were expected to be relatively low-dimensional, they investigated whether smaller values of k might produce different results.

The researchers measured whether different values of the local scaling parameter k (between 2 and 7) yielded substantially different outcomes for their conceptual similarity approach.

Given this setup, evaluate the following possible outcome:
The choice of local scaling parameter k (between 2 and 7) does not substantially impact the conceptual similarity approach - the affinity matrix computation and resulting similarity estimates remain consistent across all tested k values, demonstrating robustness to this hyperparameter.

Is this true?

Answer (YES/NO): YES